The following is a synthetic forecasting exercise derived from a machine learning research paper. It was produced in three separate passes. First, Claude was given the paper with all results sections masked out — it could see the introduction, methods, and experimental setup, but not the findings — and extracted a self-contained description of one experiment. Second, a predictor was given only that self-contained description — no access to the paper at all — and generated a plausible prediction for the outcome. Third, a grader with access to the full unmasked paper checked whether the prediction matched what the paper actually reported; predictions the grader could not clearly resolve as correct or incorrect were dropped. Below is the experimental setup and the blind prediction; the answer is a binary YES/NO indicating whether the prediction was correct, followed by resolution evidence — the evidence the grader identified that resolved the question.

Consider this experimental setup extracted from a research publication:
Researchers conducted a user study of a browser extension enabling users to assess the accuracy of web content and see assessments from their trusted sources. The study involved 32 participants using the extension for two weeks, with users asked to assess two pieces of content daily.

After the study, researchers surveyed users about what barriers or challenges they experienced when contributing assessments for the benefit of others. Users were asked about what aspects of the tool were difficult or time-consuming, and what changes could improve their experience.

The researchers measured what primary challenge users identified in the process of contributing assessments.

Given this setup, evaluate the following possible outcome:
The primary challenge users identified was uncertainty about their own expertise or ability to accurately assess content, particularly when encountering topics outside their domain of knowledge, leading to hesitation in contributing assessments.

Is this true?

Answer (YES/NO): NO